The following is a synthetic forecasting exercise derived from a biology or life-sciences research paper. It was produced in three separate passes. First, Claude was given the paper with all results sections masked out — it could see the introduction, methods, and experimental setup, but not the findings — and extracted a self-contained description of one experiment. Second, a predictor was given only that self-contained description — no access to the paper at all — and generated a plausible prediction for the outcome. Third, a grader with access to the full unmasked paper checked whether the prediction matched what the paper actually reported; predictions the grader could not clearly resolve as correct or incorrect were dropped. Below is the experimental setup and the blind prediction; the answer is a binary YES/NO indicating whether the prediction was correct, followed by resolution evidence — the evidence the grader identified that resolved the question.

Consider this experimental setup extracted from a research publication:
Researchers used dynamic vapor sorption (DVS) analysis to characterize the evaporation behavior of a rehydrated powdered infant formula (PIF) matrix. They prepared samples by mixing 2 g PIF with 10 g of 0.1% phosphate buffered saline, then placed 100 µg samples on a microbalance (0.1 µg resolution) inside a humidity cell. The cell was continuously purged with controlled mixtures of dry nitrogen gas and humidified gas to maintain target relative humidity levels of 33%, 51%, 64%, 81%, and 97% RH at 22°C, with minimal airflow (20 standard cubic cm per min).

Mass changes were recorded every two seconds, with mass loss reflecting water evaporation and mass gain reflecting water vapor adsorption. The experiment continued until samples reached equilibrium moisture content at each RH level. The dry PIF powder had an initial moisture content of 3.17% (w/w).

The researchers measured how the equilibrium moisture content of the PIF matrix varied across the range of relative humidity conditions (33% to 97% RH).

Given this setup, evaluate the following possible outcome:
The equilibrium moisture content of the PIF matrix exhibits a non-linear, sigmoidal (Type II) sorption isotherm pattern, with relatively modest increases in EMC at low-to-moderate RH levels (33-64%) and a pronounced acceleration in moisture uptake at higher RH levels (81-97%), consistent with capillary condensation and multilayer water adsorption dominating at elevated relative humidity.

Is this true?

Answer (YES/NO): NO